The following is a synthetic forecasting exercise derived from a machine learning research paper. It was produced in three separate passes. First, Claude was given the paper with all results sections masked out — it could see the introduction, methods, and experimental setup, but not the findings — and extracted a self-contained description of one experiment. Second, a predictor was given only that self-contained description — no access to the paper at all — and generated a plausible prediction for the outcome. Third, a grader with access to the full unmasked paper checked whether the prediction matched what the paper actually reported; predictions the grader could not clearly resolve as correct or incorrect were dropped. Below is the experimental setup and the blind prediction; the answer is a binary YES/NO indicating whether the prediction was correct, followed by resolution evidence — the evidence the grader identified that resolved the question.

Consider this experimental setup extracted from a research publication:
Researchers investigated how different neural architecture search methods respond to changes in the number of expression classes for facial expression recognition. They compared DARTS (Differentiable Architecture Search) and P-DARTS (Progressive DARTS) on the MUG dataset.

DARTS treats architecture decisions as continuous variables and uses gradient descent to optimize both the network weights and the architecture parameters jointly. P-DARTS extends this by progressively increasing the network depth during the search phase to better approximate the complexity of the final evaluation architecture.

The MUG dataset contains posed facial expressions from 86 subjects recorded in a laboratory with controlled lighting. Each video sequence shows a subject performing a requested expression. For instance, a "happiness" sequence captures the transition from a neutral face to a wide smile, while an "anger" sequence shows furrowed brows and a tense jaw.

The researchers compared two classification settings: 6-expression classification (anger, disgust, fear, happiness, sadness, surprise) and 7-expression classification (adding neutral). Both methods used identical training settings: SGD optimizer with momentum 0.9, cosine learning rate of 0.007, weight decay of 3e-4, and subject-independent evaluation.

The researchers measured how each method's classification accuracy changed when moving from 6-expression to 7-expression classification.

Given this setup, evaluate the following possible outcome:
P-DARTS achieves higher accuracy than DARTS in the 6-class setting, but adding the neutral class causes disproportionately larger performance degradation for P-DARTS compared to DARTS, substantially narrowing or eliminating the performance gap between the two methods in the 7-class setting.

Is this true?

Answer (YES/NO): NO